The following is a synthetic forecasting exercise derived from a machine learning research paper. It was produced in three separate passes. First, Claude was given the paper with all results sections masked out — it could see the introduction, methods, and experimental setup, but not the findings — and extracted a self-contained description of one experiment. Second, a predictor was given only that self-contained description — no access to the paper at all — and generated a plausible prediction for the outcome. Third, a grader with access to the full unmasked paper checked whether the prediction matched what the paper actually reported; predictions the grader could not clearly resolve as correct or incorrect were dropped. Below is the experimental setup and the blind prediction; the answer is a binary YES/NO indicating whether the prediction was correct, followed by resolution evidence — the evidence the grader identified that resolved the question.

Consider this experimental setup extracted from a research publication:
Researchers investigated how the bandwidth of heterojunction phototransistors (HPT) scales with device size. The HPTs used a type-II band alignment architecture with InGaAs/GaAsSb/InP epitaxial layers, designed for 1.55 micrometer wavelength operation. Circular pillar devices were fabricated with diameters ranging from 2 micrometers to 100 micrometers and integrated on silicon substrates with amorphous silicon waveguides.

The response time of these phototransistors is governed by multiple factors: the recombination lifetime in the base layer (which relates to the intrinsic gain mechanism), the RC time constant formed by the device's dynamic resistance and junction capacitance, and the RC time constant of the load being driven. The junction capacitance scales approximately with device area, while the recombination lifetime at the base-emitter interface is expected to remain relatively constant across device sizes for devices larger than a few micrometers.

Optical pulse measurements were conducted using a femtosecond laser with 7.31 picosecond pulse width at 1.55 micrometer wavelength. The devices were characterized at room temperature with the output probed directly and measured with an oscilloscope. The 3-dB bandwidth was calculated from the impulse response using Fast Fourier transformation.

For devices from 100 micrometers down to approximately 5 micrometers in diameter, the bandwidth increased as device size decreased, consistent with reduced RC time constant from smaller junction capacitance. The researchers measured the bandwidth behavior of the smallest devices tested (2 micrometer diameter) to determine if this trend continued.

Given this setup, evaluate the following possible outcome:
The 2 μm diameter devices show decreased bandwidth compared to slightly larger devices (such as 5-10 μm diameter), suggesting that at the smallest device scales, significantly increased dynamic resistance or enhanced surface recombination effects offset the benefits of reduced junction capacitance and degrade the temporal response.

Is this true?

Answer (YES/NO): NO